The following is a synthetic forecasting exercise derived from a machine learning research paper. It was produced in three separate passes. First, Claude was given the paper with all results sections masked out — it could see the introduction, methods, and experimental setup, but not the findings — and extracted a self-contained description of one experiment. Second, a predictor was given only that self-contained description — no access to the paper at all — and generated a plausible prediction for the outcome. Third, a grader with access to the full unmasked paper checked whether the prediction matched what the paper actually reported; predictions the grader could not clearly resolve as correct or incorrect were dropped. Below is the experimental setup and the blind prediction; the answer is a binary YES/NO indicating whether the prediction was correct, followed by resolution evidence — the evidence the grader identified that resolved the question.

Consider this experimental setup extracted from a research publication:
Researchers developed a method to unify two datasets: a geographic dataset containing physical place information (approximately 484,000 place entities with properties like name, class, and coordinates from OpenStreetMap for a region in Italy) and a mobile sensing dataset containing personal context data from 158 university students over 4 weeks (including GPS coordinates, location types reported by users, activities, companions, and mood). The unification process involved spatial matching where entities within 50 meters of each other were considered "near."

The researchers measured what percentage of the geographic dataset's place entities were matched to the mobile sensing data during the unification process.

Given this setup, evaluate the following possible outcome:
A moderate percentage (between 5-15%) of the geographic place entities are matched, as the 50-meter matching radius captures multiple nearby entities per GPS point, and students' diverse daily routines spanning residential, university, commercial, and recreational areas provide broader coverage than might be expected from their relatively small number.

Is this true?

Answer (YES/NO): NO